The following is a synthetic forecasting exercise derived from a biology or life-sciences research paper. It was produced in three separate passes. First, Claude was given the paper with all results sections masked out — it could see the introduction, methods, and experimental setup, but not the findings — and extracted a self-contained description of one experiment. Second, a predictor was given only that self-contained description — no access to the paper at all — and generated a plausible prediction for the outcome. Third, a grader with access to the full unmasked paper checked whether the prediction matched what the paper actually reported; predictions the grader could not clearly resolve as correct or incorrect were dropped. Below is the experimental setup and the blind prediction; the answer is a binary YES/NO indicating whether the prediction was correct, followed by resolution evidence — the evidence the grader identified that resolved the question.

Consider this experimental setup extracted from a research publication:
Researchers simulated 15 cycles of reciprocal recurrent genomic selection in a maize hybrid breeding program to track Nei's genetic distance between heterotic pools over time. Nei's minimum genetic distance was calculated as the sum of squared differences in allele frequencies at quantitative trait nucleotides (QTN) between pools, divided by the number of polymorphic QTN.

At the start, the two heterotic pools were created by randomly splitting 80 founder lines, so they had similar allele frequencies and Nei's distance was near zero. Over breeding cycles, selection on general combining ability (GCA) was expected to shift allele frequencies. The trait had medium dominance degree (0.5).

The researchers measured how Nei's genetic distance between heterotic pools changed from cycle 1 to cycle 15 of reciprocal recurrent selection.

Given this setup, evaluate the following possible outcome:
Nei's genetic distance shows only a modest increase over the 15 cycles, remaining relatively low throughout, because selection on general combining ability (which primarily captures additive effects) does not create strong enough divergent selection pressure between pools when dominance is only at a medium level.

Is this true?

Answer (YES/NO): NO